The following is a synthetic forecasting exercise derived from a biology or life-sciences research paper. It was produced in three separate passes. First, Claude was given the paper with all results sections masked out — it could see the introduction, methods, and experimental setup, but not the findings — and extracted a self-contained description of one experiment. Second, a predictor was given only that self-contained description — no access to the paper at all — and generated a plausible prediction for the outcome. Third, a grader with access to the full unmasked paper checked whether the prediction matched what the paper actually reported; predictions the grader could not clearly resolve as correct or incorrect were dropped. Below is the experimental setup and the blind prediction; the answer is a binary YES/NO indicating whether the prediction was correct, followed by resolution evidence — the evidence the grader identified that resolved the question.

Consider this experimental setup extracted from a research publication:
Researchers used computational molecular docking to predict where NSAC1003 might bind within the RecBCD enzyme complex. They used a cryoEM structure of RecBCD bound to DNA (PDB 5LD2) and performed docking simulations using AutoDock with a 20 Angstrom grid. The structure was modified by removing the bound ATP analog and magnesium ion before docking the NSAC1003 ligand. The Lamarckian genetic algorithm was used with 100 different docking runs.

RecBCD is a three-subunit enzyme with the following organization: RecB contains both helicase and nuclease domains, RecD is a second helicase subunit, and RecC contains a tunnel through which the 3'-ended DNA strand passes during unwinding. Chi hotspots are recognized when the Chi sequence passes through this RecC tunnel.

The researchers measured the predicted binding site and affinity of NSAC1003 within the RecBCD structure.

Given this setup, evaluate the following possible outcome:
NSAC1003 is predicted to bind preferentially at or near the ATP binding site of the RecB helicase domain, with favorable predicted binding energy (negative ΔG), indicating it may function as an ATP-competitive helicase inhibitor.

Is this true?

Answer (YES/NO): YES